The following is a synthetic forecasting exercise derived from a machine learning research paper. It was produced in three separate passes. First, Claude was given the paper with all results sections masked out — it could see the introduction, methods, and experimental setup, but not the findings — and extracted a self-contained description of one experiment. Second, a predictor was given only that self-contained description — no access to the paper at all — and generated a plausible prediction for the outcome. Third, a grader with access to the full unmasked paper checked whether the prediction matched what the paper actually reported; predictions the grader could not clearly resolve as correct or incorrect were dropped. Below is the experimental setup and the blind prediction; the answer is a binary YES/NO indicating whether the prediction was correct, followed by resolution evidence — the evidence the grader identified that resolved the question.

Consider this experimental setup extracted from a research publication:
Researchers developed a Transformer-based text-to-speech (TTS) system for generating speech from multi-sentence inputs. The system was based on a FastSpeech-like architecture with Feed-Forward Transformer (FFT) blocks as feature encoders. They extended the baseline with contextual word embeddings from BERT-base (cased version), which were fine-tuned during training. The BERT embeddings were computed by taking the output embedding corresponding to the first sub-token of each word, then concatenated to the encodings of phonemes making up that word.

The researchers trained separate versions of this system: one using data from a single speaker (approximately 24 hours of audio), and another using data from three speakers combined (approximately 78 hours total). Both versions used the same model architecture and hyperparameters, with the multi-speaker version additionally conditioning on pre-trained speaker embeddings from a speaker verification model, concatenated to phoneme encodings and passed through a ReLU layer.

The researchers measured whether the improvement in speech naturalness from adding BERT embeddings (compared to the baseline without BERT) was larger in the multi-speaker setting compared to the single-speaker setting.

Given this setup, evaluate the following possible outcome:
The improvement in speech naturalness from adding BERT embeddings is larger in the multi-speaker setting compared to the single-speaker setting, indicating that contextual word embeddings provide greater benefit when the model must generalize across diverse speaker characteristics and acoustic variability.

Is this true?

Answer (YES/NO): YES